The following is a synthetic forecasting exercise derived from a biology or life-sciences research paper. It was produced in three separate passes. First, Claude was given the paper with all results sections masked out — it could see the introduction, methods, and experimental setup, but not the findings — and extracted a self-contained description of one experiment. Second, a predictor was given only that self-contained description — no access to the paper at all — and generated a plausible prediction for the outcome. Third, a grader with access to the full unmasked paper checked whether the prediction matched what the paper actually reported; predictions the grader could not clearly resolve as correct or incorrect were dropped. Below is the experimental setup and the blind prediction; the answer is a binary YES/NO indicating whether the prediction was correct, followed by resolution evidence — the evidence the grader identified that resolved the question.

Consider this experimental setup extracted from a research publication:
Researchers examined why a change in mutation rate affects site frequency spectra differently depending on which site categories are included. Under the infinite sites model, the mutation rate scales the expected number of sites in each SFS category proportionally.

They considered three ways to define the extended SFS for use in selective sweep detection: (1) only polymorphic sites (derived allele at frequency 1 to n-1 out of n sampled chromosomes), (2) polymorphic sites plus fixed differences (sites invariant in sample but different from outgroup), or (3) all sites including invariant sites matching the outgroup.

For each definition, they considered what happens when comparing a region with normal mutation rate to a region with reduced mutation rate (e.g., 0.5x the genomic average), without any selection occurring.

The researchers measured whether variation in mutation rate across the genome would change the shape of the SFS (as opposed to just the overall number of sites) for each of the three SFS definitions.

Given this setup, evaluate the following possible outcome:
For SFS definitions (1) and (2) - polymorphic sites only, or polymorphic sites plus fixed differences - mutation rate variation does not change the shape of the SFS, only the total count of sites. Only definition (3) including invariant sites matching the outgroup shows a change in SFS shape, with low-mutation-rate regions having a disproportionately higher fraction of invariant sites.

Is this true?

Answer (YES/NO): YES